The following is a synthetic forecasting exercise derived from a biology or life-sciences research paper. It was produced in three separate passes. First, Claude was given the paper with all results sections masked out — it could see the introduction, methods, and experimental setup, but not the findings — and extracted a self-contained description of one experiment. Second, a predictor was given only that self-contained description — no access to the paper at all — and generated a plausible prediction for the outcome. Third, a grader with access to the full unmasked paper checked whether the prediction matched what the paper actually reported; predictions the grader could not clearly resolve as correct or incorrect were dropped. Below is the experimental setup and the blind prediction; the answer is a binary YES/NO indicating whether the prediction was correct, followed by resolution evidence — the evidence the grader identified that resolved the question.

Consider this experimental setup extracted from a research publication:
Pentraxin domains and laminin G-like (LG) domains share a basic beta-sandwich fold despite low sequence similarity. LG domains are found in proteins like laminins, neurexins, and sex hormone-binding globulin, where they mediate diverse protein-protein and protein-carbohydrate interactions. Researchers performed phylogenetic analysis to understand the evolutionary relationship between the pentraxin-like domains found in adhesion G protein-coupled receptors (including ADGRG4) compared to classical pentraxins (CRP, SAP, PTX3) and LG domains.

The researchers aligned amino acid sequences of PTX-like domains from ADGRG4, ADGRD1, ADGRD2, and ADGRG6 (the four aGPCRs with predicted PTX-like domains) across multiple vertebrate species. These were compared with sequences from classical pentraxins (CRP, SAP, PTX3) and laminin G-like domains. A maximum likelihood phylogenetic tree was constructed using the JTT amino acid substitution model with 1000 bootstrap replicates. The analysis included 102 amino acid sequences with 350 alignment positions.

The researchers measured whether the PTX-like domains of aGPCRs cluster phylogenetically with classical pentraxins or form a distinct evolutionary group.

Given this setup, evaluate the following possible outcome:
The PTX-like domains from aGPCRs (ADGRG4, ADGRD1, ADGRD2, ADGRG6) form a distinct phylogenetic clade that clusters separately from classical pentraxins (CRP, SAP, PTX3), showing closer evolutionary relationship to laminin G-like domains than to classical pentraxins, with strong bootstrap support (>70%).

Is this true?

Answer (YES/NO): NO